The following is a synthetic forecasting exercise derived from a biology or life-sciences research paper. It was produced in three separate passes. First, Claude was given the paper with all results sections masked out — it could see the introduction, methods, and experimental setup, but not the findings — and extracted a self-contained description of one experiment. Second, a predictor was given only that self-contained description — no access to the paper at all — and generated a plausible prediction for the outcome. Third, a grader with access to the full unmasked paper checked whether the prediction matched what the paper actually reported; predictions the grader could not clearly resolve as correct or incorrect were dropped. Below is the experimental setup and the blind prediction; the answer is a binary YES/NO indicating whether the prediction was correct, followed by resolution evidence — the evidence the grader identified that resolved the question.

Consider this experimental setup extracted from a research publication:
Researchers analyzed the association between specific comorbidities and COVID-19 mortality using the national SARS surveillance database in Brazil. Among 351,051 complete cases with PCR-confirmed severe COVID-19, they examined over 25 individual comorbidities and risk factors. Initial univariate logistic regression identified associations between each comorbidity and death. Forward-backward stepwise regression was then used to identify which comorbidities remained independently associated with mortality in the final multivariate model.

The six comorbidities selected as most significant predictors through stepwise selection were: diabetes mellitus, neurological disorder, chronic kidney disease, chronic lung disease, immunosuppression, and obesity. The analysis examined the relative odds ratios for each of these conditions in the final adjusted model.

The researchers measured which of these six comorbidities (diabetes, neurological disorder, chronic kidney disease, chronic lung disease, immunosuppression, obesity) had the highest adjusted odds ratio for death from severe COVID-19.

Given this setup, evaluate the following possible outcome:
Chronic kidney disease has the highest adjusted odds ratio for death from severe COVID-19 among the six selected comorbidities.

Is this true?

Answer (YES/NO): NO